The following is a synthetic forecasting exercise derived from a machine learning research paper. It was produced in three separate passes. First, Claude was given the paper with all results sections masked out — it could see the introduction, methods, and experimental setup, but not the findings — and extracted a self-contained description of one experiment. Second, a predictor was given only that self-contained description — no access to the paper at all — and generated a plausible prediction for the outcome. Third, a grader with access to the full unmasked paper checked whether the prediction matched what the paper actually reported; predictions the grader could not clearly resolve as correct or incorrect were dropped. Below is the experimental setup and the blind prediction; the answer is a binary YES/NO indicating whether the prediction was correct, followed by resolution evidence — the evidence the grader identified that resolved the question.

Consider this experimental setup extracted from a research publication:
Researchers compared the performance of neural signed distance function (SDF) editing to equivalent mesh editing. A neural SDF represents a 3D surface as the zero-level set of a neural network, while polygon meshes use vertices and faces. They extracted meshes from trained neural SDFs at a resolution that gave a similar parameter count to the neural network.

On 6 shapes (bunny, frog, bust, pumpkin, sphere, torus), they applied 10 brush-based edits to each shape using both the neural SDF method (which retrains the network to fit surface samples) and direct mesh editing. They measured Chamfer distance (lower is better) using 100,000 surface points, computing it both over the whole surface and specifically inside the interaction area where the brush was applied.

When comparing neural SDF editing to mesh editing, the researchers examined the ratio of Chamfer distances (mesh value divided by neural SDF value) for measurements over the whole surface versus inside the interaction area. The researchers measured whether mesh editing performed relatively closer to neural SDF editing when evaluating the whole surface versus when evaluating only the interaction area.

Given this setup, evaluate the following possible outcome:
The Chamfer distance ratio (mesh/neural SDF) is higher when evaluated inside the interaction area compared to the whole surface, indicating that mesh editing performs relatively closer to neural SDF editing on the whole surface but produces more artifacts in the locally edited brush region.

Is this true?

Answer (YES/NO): YES